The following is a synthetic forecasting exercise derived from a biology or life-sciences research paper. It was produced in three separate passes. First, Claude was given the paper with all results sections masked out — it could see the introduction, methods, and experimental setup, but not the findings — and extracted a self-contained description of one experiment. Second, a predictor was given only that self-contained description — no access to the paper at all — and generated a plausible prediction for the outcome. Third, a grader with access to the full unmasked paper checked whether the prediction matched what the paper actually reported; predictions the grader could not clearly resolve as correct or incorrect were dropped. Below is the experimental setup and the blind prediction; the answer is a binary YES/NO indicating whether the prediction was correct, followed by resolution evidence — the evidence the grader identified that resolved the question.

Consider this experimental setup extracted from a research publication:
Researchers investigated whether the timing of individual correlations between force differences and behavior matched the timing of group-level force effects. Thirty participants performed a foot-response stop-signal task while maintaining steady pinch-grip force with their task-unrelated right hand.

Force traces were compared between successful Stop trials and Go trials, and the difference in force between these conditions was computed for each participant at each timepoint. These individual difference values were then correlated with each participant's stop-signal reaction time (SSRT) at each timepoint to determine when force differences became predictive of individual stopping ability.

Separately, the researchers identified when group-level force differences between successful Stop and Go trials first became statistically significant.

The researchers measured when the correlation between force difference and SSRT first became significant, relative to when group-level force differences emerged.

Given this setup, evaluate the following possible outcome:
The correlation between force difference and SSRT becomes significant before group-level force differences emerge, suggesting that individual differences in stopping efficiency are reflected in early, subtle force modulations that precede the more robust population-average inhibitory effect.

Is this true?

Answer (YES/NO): YES